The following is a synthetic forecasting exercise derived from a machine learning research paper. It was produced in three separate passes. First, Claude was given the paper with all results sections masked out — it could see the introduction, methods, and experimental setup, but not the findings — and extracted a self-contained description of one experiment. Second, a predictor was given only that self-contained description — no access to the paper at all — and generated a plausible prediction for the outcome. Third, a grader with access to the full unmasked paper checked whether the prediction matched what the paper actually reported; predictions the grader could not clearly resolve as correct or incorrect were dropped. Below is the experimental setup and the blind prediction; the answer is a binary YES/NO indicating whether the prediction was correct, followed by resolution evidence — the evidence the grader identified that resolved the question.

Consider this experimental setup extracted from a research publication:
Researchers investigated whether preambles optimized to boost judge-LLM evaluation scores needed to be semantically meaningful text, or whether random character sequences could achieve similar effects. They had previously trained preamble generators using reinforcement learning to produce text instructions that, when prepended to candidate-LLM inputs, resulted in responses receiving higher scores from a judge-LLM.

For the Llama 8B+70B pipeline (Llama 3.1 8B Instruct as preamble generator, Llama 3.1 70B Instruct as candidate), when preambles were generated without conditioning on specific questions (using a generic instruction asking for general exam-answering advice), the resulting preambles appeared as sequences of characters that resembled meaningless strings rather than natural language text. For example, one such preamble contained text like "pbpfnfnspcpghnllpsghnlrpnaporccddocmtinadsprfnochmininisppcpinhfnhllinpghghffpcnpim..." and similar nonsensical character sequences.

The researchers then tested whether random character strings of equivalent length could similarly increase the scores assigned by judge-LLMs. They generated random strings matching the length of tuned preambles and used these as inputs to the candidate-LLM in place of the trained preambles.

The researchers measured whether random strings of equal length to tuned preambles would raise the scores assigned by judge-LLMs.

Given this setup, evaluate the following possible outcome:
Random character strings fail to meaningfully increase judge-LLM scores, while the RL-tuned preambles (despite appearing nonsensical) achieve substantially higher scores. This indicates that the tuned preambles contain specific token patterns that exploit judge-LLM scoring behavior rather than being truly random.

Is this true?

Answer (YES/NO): YES